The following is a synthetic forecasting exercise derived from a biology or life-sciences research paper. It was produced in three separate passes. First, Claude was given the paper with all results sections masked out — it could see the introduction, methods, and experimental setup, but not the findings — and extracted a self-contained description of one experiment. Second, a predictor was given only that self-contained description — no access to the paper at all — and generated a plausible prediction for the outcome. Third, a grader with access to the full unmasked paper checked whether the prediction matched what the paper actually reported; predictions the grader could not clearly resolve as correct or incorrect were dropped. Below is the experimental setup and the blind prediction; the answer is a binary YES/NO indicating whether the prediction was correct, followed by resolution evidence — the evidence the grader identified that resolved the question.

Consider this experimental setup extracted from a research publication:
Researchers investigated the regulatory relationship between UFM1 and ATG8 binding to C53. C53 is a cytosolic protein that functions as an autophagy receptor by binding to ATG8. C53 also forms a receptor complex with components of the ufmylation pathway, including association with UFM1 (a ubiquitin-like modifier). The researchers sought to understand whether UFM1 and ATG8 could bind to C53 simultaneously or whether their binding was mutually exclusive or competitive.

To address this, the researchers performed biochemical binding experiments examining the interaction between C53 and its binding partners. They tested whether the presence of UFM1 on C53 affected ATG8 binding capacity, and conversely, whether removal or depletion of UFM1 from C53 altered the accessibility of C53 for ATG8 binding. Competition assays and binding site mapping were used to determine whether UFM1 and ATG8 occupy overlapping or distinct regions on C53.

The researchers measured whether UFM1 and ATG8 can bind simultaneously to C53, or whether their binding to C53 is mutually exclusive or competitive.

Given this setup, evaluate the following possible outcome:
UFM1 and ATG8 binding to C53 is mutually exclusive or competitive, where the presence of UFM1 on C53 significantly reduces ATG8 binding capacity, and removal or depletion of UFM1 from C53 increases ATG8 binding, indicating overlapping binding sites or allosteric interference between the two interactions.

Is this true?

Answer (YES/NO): YES